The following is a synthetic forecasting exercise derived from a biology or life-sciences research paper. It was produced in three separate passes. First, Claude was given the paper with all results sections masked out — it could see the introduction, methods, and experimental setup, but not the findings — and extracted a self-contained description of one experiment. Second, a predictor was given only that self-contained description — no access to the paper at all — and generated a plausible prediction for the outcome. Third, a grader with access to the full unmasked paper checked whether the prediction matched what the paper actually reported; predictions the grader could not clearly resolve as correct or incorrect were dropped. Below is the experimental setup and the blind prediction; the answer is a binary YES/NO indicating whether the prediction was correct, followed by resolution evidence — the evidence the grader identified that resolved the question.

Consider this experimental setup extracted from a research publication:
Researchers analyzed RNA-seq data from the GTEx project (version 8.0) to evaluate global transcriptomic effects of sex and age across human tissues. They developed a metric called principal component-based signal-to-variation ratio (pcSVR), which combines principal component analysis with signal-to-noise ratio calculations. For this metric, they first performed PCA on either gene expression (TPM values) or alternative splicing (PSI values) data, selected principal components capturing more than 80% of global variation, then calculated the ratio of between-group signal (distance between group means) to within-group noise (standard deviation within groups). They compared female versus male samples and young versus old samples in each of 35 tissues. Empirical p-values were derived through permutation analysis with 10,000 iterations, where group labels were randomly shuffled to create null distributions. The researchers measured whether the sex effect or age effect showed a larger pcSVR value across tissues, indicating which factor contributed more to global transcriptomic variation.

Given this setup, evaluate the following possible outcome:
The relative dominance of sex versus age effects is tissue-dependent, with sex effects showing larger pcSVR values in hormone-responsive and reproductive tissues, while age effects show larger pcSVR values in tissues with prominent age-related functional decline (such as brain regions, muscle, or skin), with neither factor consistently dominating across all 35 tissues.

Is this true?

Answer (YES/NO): NO